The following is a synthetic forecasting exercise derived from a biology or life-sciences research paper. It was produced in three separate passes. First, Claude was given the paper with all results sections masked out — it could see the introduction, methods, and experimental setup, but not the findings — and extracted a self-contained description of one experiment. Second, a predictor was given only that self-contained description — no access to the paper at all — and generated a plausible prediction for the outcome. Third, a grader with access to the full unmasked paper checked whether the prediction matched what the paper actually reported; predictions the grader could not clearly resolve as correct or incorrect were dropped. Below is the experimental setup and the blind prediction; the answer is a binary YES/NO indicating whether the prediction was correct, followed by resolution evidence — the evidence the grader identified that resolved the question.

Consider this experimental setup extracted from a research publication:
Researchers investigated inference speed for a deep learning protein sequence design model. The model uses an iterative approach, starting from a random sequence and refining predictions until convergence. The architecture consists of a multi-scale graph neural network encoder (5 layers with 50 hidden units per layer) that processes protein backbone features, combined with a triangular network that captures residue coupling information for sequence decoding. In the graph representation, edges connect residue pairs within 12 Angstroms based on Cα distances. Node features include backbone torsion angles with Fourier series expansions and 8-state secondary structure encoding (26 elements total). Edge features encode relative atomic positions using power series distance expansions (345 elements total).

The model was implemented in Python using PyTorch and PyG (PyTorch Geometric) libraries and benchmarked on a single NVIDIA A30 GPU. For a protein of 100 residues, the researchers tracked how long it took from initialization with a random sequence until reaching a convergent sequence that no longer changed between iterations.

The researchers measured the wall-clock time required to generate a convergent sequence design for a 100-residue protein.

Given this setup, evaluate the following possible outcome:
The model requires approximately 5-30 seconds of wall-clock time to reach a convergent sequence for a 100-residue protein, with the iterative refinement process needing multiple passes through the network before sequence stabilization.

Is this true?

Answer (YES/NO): NO